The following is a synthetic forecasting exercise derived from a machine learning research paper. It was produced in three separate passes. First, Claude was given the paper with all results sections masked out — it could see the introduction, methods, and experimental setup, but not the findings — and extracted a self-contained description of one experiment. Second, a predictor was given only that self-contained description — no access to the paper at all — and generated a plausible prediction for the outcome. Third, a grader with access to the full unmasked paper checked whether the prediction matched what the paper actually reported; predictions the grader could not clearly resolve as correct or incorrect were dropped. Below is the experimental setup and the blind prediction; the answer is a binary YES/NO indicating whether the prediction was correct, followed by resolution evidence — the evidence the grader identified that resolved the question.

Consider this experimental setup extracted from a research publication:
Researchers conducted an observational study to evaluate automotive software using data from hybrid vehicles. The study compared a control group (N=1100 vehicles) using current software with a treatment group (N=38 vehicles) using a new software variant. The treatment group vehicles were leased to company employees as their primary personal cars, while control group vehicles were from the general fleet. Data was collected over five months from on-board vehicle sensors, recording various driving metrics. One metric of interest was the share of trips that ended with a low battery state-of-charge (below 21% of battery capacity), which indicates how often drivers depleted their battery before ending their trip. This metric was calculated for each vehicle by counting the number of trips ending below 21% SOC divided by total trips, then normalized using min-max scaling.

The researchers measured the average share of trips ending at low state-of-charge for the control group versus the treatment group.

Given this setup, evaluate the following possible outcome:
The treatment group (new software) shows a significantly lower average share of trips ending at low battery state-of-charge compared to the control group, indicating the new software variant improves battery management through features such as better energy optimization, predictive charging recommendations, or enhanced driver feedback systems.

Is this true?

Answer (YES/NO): NO